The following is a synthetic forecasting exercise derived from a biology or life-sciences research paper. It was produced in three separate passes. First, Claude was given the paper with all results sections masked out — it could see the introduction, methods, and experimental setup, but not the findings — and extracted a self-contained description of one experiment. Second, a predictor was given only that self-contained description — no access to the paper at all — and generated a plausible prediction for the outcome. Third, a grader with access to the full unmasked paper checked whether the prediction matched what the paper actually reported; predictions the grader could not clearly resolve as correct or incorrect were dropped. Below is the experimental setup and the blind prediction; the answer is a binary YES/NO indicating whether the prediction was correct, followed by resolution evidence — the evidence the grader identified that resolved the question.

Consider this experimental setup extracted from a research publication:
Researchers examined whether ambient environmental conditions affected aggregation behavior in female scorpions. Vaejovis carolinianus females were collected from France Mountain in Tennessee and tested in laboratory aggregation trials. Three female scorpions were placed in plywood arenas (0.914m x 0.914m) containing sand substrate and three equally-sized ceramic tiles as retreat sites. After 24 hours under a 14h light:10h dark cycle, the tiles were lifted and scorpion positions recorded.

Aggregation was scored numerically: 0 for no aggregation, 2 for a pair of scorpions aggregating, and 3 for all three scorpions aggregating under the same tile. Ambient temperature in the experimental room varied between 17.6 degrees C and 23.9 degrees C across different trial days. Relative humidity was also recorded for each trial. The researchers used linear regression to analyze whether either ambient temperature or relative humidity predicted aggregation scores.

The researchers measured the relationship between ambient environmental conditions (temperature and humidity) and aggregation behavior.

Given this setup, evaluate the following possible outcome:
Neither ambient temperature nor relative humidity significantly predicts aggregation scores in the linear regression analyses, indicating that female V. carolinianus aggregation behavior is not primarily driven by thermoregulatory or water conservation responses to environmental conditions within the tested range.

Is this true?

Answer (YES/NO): NO